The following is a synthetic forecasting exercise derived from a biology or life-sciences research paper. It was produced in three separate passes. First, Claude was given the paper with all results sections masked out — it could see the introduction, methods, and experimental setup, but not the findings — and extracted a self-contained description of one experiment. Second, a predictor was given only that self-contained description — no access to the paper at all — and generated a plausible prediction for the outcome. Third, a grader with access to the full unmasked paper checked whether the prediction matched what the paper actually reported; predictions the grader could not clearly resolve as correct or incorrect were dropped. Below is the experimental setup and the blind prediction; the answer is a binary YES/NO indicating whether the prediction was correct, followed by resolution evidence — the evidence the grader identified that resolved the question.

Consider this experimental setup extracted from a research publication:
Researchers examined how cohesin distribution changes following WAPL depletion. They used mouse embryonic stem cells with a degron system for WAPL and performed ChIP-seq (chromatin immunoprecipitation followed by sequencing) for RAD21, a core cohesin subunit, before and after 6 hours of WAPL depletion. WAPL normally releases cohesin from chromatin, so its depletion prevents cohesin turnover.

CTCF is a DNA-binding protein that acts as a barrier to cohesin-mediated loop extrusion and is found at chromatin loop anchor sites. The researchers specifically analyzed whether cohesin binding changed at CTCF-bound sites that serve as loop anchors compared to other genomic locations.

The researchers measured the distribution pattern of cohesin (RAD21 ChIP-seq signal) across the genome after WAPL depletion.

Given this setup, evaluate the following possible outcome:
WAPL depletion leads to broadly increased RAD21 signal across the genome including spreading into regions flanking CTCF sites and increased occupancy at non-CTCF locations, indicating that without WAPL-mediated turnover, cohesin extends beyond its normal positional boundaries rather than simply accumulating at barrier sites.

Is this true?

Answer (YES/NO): NO